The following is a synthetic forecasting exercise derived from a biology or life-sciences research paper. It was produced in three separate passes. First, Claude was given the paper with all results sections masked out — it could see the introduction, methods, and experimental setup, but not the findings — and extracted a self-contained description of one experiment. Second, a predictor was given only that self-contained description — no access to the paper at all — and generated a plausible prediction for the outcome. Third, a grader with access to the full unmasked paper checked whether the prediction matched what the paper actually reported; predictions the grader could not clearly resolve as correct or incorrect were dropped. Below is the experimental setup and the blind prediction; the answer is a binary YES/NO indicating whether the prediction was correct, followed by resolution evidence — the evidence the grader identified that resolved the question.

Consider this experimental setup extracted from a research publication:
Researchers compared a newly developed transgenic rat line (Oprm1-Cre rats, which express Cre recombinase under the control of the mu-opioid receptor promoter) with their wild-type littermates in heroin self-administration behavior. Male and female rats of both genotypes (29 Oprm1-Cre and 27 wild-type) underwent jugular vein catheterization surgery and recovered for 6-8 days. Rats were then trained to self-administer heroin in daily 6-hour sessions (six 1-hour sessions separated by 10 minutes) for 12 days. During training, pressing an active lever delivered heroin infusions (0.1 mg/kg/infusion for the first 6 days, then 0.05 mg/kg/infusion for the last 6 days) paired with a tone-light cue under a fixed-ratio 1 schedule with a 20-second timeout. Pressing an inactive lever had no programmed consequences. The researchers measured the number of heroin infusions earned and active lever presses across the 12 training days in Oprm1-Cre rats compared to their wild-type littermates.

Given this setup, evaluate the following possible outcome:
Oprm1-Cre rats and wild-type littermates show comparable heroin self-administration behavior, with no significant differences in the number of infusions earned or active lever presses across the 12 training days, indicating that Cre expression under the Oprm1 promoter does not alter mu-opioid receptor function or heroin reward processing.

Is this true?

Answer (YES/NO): YES